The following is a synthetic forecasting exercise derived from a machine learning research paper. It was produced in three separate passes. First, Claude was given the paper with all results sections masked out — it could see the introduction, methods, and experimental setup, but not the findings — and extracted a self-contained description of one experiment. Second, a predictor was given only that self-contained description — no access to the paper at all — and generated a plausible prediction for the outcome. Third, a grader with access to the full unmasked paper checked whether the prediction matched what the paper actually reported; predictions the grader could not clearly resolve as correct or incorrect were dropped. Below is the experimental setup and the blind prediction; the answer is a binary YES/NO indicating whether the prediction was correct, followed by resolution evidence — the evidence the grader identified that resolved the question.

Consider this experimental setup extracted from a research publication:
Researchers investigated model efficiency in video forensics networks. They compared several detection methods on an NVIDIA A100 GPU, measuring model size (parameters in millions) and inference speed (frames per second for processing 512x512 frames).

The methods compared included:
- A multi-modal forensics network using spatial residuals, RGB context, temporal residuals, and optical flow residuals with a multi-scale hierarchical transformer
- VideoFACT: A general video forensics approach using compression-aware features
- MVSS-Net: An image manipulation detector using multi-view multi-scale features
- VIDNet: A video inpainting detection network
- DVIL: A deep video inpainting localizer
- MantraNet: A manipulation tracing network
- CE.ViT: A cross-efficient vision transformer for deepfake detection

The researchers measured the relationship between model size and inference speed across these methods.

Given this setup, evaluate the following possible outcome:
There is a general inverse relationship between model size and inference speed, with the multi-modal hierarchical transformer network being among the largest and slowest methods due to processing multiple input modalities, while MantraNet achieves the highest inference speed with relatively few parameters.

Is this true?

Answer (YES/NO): NO